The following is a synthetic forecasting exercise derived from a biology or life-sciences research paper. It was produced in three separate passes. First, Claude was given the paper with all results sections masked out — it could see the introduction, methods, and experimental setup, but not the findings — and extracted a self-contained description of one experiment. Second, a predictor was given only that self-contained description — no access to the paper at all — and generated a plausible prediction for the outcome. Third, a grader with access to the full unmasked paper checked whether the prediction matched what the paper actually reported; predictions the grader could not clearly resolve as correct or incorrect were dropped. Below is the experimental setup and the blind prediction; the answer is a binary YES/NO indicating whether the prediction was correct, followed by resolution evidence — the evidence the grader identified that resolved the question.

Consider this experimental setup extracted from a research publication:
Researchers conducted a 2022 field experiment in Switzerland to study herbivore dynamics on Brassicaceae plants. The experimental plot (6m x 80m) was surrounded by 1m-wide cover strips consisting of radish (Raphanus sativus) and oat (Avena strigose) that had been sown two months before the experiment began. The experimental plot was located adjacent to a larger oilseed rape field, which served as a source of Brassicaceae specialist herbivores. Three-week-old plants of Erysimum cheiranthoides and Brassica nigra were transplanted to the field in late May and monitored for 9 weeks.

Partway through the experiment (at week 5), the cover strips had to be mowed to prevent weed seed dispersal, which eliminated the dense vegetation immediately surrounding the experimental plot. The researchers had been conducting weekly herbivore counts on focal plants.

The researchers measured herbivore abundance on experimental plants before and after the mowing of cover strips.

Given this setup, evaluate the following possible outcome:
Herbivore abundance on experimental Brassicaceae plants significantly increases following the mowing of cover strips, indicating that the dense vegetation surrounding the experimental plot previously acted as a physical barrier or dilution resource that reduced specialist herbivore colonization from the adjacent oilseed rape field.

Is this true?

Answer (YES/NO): NO